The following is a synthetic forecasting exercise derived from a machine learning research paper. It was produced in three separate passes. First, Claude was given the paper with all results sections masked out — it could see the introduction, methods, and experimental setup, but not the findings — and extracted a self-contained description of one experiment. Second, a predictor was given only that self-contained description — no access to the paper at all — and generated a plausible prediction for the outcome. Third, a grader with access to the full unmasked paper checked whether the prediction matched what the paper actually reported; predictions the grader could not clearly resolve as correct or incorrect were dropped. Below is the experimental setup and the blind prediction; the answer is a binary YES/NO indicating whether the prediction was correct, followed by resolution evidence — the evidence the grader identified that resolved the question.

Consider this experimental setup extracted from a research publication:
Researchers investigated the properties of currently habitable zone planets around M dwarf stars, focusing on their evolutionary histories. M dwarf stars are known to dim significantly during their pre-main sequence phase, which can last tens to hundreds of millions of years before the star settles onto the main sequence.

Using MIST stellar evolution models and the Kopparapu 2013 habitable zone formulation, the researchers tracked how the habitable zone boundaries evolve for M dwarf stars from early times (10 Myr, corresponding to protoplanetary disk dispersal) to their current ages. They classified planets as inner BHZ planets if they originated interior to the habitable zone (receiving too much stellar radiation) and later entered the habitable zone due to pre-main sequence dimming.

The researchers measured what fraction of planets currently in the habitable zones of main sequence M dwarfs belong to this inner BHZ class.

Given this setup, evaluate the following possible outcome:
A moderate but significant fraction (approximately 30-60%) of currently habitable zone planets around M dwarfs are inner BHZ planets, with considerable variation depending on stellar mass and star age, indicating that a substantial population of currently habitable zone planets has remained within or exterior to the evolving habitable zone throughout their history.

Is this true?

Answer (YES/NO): NO